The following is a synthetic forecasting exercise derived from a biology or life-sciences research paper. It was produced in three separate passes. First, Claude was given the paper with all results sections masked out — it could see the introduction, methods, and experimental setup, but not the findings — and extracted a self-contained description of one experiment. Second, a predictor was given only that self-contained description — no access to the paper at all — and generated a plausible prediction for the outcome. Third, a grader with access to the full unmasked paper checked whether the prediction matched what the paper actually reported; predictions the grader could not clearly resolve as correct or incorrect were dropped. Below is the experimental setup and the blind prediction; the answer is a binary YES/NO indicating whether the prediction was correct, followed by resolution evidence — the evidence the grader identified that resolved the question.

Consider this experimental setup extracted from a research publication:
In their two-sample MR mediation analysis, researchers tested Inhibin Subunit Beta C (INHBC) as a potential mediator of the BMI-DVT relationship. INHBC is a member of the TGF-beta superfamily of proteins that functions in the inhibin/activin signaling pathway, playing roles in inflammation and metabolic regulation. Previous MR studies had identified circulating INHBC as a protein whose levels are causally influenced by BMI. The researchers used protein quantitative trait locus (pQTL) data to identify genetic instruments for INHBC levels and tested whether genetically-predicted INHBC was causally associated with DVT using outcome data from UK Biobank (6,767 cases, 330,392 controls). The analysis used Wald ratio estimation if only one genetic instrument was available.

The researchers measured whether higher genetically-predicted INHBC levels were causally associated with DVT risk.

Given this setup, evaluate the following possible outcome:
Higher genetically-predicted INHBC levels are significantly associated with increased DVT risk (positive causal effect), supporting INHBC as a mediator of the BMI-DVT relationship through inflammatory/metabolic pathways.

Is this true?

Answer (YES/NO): NO